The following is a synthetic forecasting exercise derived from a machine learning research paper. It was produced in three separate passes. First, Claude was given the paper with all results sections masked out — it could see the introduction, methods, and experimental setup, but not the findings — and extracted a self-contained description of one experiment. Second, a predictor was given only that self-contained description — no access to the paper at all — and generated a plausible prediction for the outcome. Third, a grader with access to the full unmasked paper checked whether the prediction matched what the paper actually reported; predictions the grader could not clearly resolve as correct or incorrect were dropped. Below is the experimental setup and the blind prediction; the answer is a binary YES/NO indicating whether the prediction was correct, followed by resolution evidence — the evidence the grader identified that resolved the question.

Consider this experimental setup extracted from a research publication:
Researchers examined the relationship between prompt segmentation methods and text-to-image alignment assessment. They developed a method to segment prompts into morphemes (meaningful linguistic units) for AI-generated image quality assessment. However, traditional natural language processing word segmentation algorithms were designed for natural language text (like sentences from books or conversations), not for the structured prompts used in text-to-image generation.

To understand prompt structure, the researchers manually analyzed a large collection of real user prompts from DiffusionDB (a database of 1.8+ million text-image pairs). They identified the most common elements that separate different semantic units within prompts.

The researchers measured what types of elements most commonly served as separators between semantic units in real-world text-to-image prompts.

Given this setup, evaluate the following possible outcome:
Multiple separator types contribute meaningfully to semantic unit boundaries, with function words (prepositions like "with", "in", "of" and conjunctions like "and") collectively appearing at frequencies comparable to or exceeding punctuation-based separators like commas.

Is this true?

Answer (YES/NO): NO